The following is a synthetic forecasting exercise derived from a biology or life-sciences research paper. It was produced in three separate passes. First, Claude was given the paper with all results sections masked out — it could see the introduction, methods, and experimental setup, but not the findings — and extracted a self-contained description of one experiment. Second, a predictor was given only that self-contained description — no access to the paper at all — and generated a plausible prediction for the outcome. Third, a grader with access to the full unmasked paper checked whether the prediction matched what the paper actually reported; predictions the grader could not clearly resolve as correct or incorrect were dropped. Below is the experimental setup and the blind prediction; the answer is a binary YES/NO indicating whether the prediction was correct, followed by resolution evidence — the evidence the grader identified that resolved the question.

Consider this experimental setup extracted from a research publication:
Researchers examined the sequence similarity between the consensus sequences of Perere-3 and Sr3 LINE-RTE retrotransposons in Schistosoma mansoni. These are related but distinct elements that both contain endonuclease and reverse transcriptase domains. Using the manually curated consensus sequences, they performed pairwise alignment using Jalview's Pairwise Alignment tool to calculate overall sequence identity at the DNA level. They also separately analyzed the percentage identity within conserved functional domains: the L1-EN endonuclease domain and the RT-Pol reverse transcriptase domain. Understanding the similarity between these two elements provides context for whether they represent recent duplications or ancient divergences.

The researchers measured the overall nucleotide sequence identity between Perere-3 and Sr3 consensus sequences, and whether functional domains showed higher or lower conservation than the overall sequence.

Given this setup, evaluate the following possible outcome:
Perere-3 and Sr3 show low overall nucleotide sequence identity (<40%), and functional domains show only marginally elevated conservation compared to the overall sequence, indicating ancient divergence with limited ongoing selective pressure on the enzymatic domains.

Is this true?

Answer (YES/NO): NO